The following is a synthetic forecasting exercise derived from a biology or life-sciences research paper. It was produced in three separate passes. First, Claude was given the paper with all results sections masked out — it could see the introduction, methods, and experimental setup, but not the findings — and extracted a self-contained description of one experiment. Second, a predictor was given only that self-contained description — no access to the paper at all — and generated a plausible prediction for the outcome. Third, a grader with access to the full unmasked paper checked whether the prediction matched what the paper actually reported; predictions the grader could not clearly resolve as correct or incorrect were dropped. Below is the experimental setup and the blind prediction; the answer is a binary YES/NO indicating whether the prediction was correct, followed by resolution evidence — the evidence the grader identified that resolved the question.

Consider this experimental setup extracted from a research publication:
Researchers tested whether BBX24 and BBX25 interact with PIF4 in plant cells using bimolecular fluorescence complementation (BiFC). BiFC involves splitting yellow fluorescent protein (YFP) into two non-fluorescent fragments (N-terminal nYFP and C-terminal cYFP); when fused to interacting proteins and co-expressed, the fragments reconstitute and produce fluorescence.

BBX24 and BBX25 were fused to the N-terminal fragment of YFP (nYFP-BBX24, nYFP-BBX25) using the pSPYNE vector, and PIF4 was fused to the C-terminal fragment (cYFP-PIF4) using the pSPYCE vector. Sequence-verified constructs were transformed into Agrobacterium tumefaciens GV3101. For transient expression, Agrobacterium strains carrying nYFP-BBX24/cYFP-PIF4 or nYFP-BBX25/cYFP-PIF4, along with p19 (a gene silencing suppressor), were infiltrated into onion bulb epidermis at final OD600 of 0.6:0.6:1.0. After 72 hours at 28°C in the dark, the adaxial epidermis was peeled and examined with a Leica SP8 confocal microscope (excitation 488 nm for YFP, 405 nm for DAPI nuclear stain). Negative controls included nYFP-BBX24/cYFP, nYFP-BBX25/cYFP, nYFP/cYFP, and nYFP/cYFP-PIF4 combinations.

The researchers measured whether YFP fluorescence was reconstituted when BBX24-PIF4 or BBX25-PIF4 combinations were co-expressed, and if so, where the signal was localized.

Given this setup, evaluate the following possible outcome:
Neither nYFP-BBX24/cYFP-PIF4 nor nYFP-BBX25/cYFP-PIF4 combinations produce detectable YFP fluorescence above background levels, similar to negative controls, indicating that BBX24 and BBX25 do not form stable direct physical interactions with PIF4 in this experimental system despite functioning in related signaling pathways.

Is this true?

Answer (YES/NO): NO